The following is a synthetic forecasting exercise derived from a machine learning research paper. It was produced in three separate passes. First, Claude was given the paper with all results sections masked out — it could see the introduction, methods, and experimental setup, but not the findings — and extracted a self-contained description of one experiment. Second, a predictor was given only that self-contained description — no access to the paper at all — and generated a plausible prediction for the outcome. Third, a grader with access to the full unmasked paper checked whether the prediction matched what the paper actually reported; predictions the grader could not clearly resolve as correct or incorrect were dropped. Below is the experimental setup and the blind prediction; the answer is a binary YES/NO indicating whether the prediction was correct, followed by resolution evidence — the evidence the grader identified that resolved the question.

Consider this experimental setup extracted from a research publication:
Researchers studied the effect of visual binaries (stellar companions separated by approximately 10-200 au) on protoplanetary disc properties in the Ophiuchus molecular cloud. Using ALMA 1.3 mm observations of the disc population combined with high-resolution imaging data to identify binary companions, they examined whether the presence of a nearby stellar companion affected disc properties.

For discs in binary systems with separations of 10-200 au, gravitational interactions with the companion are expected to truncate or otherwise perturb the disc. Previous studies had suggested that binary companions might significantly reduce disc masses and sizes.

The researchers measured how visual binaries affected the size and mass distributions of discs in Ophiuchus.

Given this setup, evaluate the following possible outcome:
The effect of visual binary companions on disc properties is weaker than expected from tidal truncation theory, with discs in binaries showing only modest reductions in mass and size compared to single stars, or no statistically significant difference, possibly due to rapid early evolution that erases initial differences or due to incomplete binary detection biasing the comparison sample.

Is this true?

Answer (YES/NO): YES